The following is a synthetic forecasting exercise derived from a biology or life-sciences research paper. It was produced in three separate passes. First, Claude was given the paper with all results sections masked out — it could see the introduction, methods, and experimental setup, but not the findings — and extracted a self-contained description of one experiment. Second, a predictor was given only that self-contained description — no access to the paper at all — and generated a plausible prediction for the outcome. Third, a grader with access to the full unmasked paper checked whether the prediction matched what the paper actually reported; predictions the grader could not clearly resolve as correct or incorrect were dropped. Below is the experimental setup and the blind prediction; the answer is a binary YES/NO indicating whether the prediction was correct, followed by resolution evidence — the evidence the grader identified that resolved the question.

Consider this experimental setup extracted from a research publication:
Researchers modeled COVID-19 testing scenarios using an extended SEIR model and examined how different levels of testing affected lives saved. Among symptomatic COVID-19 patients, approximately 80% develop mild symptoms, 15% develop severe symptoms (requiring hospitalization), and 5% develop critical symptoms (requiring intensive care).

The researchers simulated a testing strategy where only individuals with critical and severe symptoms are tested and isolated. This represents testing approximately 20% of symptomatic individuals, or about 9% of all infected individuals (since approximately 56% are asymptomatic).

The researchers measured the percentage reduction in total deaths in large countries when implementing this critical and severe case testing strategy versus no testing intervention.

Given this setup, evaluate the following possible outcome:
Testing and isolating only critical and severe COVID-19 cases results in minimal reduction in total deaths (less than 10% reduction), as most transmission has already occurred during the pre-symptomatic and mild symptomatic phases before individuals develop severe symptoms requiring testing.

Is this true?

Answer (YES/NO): YES